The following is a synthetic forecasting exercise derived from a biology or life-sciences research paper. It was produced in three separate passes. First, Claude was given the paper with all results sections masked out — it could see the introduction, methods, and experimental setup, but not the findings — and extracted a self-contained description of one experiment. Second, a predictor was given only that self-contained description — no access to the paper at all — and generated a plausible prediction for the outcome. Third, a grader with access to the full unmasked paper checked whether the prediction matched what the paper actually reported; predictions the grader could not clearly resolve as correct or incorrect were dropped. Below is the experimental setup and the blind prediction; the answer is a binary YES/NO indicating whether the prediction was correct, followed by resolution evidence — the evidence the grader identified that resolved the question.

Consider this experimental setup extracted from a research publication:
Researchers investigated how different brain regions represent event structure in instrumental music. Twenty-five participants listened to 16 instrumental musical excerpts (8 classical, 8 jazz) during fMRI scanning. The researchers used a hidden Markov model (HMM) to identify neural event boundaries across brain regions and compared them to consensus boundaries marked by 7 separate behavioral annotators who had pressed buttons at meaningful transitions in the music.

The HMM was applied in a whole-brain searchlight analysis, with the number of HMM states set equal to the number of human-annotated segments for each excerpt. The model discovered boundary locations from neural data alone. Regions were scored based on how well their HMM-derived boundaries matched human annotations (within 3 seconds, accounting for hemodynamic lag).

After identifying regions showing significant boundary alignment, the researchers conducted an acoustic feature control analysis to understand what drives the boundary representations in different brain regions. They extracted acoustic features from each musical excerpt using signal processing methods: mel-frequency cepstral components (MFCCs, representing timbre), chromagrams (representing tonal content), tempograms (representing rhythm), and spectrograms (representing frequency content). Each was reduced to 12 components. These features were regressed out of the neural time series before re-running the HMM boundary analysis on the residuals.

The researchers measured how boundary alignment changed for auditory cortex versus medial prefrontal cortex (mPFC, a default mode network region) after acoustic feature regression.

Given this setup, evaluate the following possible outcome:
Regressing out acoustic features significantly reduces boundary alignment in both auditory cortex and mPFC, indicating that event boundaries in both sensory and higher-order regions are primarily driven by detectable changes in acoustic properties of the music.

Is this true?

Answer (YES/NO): NO